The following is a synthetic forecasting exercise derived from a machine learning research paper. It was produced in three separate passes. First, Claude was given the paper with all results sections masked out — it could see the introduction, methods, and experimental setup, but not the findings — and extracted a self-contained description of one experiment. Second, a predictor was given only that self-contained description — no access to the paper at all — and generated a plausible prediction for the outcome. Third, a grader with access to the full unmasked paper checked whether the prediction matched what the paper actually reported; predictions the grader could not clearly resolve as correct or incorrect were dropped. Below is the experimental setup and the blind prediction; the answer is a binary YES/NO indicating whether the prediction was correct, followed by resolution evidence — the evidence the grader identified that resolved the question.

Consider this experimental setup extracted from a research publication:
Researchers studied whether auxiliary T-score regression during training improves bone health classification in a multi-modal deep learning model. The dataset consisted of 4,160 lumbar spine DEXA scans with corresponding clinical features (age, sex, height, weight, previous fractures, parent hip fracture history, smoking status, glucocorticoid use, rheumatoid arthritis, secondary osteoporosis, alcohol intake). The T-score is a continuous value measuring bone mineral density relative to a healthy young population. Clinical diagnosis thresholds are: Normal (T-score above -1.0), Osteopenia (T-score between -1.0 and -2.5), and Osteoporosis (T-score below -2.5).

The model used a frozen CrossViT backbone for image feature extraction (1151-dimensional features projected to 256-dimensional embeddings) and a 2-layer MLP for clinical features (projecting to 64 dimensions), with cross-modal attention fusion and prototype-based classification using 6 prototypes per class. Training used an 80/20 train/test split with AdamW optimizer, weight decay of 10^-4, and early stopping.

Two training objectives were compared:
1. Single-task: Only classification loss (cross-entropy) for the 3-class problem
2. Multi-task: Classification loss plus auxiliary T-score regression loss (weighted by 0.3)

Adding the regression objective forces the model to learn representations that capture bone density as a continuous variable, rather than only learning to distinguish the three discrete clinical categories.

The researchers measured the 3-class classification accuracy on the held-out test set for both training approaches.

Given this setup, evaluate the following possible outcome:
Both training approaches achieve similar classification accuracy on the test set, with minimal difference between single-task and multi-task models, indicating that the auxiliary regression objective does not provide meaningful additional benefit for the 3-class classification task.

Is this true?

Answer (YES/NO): NO